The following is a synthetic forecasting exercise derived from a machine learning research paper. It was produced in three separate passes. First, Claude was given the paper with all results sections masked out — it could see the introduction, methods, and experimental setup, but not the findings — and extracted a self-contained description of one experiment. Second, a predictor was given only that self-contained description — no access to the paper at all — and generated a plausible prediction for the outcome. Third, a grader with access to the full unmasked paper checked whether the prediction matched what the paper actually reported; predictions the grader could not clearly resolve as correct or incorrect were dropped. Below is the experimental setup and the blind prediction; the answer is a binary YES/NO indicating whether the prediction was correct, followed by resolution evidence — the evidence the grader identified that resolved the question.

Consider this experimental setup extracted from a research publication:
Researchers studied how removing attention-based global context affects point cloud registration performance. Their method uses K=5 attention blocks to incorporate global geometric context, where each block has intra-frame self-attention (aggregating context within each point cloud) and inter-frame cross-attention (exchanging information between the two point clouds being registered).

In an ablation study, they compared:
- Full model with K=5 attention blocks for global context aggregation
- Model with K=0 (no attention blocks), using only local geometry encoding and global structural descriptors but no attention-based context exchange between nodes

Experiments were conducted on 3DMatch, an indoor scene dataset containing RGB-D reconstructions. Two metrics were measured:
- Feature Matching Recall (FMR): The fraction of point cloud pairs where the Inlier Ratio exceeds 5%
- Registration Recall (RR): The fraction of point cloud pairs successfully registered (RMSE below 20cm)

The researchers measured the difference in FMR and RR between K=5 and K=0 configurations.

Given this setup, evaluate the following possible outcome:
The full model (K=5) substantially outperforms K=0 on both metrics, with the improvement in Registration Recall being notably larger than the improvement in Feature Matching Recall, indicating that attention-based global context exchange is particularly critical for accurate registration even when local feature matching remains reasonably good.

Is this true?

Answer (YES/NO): NO